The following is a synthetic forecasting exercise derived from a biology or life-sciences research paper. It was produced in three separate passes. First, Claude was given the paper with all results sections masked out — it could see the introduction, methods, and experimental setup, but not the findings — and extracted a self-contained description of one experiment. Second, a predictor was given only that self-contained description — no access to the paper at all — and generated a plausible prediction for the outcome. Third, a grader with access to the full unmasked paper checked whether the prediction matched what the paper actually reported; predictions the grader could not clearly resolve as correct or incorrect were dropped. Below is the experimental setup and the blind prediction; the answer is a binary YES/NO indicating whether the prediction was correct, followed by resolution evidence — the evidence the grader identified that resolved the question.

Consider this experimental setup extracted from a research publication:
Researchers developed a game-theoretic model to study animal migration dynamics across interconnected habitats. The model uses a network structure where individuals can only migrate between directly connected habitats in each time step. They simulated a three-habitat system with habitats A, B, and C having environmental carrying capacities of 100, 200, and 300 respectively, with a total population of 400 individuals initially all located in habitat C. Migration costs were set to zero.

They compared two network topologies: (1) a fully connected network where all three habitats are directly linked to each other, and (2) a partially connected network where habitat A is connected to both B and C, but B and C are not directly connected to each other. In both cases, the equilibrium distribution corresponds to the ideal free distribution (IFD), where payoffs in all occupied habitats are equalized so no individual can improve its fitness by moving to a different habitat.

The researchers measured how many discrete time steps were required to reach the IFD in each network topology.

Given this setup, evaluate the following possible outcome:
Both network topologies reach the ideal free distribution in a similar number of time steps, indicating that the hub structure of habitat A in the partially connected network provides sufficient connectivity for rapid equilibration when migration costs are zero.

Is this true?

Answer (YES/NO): NO